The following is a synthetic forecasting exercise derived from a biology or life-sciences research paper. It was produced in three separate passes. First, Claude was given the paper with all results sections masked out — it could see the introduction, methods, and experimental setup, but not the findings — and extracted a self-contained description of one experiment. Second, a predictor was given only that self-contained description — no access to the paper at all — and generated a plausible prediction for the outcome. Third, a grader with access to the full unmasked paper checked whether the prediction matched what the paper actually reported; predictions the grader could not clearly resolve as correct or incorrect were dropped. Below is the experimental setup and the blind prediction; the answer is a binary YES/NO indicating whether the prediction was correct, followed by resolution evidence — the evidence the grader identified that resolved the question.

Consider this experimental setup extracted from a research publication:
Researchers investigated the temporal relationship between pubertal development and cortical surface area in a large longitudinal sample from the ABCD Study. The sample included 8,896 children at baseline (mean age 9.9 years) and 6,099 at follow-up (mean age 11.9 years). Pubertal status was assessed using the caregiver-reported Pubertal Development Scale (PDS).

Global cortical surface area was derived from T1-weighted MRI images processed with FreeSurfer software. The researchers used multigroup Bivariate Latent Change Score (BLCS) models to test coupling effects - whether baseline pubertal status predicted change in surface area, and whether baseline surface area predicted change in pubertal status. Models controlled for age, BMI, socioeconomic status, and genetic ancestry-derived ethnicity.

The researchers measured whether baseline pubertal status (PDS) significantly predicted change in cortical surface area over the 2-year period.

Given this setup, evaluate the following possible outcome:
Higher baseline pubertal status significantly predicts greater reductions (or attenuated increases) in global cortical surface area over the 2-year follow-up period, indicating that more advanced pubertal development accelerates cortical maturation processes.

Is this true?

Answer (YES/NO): YES